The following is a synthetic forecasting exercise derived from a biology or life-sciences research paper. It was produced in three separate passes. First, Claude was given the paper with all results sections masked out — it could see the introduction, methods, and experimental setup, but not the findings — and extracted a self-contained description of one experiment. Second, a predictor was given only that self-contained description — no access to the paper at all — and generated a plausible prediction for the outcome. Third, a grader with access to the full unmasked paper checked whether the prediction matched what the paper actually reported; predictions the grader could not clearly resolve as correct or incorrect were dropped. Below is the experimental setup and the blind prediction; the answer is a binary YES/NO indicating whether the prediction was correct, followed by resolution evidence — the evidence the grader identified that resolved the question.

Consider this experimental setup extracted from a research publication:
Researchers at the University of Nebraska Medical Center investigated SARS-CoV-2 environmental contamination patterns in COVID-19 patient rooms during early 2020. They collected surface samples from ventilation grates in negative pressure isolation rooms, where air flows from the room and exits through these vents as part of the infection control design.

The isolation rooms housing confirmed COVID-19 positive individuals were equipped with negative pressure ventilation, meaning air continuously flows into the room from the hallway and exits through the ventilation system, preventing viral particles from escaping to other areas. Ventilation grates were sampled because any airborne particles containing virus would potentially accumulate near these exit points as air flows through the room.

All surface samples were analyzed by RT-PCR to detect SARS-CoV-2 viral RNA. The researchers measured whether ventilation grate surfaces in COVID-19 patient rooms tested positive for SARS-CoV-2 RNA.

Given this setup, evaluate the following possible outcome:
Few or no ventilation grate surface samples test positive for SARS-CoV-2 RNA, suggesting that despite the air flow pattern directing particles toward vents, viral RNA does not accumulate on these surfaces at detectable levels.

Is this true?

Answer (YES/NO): NO